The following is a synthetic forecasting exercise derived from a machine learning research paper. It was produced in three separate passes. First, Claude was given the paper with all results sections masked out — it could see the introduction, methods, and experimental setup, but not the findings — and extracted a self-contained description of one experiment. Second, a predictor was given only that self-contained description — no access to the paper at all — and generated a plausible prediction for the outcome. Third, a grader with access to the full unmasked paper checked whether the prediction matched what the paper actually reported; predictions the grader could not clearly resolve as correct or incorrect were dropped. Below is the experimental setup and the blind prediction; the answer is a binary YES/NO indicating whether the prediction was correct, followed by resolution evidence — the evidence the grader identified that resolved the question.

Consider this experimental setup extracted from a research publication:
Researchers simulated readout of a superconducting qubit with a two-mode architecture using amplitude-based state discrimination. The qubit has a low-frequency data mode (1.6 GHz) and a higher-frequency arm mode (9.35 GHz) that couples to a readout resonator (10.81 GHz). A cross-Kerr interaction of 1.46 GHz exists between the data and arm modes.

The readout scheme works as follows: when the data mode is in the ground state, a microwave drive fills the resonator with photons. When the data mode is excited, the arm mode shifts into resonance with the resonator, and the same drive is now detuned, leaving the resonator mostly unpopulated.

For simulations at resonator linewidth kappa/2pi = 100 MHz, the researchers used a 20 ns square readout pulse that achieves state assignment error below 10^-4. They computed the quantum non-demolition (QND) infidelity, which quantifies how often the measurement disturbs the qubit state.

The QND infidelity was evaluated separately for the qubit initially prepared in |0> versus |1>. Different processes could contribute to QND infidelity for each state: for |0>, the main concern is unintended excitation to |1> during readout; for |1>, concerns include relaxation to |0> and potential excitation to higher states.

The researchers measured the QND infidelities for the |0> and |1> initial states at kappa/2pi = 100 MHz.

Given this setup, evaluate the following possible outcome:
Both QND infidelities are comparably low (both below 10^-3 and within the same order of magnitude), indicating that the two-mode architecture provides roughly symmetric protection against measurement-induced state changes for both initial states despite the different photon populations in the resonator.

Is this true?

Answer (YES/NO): NO